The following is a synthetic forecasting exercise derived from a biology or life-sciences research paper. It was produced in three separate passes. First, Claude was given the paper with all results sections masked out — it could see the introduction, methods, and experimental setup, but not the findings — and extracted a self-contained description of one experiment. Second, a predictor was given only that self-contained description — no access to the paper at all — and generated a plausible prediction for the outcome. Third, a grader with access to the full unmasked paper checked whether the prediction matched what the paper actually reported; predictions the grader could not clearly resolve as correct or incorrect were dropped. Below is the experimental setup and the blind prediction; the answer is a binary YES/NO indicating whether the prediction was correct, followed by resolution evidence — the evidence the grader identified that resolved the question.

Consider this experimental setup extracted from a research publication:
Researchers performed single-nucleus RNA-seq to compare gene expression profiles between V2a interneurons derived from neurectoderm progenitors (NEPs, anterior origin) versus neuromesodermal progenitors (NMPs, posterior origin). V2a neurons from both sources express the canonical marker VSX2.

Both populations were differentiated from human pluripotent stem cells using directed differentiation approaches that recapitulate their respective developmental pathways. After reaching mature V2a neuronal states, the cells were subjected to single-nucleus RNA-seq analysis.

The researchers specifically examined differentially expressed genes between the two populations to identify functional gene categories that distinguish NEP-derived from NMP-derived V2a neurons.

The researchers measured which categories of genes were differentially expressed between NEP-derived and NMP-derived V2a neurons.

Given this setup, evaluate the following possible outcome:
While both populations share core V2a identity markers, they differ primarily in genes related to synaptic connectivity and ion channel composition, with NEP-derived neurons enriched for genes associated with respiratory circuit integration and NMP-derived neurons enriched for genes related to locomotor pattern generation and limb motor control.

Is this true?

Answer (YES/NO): NO